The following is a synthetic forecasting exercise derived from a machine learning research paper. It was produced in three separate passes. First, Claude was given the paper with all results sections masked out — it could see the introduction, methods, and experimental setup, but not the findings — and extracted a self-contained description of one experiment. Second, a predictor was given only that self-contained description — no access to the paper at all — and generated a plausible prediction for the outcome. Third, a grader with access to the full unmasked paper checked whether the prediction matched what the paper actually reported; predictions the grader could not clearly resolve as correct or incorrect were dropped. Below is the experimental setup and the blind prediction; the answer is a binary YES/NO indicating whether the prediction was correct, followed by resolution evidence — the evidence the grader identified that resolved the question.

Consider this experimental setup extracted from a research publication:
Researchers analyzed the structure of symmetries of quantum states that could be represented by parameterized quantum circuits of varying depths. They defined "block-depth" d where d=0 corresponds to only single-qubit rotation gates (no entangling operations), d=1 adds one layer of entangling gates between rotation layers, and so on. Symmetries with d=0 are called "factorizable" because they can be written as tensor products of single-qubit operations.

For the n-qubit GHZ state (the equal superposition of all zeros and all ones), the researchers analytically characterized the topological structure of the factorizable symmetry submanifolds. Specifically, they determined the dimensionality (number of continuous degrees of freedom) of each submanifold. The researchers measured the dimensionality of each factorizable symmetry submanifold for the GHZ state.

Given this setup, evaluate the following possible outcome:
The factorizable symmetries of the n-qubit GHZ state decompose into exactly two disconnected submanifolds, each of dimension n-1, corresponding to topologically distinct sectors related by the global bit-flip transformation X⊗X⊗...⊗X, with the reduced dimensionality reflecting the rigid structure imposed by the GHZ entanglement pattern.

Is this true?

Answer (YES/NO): NO